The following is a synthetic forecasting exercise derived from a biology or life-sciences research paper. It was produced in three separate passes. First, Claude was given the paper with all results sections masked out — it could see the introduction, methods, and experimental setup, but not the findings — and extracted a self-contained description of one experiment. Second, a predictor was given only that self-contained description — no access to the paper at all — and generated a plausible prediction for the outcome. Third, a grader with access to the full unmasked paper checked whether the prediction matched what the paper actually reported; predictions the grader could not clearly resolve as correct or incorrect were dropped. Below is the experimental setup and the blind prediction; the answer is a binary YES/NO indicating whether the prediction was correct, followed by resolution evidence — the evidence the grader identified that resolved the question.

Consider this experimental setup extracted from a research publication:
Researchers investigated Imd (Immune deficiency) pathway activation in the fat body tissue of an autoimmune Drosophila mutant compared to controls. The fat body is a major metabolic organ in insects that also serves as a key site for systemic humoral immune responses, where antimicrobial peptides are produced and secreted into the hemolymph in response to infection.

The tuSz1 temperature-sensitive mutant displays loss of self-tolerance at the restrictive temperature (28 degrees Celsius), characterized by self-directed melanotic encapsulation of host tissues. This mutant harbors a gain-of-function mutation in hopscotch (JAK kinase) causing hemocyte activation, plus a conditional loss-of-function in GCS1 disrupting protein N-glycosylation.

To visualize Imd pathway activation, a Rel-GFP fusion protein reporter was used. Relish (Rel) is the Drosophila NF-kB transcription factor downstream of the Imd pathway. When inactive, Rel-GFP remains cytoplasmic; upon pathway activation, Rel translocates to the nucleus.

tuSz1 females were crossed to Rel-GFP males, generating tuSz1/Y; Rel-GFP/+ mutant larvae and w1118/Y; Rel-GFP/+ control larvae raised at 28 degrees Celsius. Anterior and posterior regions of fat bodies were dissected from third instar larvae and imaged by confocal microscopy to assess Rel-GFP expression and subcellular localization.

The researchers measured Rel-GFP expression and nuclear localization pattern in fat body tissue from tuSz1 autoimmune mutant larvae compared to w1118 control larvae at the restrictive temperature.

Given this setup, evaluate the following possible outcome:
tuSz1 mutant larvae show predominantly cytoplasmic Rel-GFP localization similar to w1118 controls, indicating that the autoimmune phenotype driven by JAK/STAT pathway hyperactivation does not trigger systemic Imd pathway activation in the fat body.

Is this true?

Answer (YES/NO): NO